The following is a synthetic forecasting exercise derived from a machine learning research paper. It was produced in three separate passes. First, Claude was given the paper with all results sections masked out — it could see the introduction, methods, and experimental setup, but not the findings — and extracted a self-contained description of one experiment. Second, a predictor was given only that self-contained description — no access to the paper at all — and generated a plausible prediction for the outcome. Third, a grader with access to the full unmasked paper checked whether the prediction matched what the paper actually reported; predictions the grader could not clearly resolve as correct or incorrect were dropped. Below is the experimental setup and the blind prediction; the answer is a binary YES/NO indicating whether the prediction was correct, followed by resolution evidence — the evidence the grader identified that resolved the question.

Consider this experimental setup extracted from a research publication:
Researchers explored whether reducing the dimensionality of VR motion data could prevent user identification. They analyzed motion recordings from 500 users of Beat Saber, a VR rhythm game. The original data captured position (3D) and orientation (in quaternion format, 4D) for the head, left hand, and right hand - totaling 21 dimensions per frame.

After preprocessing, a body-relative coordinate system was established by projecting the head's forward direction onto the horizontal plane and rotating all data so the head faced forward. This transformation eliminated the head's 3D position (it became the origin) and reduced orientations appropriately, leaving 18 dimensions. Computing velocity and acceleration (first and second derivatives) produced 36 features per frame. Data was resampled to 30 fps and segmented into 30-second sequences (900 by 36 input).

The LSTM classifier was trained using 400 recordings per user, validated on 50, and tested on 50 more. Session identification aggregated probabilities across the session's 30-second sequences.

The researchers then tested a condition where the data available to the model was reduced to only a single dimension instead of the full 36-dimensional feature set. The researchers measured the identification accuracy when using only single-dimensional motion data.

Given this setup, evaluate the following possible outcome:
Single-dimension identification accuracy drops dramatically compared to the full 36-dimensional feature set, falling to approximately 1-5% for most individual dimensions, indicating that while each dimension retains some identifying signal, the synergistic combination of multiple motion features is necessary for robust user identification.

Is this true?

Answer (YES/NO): NO